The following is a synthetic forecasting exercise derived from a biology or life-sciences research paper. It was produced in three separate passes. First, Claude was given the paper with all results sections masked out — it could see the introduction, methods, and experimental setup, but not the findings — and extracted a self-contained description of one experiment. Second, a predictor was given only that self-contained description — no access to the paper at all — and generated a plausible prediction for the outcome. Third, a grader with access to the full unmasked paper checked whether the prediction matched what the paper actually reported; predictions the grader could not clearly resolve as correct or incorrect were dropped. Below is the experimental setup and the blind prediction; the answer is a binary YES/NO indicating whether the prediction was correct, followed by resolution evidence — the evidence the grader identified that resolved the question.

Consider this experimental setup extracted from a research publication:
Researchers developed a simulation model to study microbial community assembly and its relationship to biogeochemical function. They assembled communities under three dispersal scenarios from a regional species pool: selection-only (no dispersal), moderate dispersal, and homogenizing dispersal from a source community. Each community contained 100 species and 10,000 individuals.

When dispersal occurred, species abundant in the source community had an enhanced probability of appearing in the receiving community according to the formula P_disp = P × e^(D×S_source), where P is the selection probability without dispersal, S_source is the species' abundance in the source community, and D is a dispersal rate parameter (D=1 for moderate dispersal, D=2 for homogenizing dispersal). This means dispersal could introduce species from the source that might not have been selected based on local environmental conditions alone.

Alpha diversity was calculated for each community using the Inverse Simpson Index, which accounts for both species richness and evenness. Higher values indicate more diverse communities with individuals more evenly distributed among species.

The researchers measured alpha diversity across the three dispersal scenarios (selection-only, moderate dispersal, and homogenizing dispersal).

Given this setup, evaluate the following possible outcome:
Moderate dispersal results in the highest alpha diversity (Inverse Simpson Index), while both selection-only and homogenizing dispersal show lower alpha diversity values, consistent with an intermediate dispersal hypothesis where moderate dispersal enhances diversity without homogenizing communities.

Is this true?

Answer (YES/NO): NO